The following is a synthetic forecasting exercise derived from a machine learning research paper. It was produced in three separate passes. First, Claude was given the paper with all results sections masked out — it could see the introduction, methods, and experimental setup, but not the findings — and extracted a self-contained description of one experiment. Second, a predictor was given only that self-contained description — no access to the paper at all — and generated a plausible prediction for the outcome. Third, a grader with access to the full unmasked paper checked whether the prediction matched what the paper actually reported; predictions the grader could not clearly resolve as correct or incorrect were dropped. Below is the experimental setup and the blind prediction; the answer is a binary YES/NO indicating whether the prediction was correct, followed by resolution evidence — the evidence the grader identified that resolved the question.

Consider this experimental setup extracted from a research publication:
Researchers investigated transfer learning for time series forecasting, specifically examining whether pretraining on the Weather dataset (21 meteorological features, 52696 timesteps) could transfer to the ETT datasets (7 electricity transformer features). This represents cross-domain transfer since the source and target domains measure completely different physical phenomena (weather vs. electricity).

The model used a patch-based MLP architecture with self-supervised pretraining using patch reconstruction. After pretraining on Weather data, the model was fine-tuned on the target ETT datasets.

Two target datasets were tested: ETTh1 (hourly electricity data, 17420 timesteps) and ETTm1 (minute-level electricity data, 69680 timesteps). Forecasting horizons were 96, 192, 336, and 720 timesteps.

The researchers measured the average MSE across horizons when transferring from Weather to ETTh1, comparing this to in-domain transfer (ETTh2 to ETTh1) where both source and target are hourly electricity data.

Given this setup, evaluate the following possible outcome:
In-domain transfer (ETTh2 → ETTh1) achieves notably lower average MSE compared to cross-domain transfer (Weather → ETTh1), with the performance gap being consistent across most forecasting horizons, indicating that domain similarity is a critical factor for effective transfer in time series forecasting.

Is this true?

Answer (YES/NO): NO